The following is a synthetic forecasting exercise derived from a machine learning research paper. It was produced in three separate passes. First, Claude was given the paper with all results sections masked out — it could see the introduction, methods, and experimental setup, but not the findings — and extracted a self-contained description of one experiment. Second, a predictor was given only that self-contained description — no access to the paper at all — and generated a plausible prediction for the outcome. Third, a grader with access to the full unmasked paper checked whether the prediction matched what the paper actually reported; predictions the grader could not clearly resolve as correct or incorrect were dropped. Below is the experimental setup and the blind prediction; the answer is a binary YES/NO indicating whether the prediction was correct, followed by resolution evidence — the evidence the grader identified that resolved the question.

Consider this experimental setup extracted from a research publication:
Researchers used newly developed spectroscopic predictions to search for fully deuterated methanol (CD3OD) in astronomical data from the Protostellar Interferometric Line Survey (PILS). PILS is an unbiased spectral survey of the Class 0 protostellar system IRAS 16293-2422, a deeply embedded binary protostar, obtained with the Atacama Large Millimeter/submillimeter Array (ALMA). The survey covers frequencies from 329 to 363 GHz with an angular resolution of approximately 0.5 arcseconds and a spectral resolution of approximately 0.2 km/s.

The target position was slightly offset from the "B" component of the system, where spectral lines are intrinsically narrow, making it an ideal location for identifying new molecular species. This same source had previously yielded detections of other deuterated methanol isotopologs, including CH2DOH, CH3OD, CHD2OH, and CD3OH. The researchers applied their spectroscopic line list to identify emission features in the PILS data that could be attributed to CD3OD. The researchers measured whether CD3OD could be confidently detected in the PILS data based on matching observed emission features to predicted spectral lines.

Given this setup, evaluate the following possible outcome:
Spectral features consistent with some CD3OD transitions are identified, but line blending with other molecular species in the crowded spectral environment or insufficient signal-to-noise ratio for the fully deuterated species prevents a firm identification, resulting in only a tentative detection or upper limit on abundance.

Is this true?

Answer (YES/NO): YES